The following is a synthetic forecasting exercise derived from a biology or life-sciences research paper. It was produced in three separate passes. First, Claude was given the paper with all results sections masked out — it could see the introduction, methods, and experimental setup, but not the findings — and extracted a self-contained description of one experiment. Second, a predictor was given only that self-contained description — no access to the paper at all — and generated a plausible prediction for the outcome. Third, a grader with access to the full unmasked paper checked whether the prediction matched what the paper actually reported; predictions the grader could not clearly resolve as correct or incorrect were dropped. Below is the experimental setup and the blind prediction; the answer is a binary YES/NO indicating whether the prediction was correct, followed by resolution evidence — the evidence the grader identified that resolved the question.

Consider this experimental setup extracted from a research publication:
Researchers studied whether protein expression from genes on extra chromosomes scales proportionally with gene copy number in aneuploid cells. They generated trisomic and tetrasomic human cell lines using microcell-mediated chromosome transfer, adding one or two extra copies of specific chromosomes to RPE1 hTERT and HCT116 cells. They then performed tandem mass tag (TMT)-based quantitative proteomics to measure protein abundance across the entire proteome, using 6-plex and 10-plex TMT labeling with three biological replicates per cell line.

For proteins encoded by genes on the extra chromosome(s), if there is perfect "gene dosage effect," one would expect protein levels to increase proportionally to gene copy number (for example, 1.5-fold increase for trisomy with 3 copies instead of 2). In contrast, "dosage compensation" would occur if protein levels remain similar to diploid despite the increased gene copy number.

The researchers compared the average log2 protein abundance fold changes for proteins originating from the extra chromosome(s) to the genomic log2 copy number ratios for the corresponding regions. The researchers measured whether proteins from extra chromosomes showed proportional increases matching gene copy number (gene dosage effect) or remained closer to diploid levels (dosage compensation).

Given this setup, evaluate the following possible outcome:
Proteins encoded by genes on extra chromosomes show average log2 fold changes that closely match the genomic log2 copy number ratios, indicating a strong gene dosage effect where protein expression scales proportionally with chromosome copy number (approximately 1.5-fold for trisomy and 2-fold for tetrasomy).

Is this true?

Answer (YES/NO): NO